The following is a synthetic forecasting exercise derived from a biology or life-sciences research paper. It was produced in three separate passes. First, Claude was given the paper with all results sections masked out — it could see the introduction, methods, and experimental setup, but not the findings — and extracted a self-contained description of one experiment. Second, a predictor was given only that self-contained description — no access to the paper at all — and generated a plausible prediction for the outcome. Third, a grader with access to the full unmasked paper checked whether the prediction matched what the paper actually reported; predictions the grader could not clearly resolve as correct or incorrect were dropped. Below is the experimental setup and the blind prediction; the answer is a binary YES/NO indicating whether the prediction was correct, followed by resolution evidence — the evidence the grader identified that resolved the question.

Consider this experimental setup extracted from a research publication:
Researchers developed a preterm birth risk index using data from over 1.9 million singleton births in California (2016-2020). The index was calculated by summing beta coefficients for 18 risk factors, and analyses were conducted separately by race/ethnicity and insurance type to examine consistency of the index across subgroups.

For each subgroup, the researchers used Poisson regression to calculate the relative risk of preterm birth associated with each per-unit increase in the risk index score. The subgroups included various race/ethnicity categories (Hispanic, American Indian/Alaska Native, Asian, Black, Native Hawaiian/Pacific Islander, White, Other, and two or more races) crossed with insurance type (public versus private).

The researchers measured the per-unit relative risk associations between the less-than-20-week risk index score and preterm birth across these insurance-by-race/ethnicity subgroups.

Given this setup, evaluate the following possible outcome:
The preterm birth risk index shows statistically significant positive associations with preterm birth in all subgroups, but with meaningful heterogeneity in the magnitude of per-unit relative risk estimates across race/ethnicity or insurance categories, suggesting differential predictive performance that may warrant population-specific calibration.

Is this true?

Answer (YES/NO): NO